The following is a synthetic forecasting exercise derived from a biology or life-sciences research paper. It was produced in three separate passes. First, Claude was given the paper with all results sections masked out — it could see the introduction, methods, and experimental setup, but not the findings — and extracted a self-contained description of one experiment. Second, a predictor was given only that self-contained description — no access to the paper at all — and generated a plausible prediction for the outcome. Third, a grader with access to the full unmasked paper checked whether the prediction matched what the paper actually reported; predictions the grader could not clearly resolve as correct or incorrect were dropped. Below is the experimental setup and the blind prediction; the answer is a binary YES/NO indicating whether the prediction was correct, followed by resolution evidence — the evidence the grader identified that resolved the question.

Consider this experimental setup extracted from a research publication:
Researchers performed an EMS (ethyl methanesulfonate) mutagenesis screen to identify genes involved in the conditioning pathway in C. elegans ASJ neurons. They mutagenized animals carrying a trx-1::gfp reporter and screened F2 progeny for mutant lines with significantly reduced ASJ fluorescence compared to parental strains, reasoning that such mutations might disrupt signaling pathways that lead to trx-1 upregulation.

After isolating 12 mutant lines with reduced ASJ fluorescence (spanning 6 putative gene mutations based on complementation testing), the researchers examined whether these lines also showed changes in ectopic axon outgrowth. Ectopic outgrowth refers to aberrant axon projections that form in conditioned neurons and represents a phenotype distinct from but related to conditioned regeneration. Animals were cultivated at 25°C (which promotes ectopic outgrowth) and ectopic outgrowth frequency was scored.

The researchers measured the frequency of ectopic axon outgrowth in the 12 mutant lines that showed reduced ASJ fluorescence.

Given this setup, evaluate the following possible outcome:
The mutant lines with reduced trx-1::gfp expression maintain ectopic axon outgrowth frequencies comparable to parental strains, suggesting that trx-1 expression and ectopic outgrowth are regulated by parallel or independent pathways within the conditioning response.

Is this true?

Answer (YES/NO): NO